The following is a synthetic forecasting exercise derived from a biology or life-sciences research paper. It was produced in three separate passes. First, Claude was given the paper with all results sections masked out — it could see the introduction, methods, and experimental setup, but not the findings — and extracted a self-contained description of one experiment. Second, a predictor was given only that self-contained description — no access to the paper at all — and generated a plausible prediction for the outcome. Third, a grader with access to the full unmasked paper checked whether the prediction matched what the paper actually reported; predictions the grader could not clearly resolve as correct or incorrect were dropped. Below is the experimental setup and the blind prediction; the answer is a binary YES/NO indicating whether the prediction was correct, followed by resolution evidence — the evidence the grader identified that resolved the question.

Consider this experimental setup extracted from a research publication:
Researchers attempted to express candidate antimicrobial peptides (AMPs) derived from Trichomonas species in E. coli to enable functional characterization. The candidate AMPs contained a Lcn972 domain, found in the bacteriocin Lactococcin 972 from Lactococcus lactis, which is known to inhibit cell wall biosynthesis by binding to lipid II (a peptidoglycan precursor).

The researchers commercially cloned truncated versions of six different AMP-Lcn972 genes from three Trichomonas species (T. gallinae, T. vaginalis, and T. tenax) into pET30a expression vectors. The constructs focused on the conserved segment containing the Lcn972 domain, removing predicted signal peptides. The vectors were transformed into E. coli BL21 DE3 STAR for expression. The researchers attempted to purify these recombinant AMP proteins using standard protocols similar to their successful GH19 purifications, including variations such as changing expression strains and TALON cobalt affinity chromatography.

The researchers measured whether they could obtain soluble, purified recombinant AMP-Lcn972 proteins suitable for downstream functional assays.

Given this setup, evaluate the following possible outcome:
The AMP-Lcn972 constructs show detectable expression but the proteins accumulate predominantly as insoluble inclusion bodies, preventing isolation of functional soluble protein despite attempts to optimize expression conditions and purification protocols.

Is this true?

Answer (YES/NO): NO